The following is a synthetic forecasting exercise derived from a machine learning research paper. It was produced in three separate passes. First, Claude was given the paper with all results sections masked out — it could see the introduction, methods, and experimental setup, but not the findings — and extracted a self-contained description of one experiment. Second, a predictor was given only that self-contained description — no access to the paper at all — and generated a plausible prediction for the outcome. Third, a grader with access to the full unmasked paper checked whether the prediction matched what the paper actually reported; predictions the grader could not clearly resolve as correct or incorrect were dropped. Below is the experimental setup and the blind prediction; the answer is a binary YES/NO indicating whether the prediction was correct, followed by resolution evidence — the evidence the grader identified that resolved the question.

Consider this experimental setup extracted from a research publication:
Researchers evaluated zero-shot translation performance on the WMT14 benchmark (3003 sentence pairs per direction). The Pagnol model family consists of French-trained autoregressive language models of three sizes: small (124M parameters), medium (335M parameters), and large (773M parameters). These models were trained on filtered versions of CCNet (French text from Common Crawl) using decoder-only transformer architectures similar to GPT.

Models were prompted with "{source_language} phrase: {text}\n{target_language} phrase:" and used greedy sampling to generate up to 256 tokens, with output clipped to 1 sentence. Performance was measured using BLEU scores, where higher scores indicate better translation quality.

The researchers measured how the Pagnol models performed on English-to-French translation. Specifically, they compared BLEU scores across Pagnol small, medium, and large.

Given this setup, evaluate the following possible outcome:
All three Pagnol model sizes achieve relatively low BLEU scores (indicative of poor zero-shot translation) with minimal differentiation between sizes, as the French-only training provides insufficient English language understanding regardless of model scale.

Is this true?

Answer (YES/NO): YES